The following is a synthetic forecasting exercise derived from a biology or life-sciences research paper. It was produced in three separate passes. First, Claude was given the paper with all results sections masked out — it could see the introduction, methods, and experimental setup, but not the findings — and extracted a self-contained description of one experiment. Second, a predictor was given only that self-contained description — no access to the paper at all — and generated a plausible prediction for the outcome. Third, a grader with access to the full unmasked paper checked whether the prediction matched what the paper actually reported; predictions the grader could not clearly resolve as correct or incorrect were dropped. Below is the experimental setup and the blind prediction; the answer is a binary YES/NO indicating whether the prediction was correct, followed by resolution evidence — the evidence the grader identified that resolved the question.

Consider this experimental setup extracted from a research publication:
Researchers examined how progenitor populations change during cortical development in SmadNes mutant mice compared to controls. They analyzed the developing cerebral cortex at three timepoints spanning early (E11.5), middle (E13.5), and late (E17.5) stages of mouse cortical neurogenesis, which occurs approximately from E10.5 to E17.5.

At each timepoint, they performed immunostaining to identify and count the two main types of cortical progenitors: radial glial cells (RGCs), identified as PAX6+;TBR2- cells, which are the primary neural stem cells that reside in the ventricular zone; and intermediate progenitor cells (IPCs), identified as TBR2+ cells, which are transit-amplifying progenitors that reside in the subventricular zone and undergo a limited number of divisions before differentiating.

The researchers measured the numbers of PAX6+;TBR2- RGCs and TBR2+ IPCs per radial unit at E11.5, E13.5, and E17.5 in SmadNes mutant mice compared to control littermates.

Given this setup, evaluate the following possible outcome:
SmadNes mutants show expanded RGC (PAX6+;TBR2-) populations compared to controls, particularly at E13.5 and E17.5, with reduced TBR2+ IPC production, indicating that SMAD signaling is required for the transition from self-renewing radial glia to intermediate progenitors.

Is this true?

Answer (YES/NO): NO